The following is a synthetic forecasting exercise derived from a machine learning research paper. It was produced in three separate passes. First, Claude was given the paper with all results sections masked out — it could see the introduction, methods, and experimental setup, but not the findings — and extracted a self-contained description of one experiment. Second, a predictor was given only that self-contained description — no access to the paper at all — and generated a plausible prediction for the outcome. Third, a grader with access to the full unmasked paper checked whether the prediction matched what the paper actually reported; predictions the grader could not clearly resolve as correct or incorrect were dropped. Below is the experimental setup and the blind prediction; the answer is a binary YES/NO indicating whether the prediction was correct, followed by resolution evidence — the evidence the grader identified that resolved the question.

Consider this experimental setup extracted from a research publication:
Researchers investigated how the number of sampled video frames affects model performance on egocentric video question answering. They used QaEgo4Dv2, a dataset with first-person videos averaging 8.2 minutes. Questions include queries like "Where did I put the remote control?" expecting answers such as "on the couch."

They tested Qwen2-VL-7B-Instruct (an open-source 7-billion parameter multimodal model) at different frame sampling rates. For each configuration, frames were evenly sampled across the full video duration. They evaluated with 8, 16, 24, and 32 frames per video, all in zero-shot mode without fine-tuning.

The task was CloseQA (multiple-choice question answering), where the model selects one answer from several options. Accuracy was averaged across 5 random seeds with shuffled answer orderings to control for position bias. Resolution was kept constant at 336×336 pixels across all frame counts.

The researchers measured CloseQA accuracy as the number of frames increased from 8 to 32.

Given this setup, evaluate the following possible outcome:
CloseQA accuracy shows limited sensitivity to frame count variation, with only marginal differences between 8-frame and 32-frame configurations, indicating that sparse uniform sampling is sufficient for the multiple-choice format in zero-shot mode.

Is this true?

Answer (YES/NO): NO